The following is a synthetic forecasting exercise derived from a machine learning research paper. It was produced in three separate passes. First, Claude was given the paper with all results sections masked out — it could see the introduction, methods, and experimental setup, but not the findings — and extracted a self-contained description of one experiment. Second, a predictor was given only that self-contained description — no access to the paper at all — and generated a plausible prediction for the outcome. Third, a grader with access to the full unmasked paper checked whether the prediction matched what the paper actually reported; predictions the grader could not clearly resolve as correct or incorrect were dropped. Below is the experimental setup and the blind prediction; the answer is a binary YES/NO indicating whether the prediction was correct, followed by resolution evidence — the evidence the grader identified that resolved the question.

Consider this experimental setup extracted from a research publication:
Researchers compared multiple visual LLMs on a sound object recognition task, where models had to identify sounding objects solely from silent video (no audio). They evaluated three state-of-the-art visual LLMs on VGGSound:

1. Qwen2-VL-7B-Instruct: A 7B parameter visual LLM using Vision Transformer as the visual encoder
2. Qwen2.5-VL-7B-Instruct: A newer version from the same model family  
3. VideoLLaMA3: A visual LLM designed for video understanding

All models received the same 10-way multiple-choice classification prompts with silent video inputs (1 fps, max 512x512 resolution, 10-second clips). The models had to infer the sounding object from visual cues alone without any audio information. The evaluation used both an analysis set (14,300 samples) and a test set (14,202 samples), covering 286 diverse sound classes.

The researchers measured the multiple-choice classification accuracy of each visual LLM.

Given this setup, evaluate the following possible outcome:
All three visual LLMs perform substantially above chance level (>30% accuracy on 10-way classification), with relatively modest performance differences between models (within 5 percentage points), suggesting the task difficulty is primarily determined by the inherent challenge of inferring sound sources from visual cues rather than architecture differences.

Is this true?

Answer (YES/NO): NO